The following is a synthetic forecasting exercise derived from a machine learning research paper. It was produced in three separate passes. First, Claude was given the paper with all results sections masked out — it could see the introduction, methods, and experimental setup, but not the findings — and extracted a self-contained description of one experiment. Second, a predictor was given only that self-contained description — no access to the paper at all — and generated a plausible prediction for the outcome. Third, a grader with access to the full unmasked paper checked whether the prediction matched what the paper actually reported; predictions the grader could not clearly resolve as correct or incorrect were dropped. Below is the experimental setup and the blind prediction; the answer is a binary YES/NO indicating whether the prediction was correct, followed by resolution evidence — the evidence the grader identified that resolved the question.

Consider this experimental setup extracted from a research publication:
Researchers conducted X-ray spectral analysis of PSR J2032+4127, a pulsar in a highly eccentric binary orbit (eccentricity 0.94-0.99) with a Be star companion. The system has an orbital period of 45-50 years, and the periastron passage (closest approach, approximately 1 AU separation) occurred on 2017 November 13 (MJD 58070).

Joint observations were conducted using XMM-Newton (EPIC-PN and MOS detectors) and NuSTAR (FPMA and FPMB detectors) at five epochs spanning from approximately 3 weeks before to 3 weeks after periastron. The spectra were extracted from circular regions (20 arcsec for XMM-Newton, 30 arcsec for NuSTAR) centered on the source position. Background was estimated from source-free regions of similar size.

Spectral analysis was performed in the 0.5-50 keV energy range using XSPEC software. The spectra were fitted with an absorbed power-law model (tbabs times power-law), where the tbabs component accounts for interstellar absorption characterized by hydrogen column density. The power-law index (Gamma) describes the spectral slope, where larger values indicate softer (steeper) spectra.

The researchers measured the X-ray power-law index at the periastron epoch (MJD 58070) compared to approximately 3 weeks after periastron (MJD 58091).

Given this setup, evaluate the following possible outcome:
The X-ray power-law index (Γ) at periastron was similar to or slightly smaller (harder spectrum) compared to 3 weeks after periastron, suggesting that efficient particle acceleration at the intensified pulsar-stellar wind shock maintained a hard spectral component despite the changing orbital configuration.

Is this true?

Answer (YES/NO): YES